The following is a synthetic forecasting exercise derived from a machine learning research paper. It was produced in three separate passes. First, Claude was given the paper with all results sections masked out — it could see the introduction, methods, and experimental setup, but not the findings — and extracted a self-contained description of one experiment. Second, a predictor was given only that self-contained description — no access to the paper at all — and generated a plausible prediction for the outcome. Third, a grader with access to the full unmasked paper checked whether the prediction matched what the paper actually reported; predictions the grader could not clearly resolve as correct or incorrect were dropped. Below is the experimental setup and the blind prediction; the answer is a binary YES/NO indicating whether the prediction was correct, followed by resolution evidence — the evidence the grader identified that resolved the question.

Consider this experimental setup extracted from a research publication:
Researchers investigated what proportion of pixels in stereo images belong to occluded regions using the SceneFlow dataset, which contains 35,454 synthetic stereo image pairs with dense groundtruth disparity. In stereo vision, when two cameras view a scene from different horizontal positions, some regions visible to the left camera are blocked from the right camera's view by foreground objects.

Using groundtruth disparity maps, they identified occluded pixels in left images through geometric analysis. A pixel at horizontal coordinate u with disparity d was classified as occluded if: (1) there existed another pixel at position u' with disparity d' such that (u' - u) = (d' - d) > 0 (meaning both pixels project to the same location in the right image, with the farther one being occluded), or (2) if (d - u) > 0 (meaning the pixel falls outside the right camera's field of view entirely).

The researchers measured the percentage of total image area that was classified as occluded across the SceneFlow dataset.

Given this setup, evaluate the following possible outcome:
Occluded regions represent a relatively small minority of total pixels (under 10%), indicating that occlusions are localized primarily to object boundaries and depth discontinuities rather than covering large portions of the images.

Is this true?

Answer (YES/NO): NO